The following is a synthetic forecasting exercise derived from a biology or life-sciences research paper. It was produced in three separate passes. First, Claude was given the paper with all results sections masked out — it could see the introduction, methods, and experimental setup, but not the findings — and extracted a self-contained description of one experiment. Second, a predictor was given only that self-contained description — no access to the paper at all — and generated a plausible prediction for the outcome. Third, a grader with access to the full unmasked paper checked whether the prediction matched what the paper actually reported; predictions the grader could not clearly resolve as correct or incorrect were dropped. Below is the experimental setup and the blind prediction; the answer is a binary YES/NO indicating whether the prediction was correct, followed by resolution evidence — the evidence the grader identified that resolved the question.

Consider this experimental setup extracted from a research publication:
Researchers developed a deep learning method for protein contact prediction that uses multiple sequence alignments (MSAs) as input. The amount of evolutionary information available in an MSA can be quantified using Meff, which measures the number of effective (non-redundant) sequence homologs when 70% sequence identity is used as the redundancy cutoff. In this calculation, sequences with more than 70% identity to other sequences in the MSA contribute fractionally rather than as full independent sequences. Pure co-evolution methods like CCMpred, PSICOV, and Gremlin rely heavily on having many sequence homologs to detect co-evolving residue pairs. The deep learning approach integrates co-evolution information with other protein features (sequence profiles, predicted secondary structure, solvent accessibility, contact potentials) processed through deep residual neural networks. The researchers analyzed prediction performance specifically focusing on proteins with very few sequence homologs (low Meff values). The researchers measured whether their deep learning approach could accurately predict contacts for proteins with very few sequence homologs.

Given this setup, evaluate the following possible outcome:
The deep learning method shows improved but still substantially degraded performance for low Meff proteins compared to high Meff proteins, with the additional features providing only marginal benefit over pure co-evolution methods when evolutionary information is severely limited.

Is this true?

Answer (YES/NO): NO